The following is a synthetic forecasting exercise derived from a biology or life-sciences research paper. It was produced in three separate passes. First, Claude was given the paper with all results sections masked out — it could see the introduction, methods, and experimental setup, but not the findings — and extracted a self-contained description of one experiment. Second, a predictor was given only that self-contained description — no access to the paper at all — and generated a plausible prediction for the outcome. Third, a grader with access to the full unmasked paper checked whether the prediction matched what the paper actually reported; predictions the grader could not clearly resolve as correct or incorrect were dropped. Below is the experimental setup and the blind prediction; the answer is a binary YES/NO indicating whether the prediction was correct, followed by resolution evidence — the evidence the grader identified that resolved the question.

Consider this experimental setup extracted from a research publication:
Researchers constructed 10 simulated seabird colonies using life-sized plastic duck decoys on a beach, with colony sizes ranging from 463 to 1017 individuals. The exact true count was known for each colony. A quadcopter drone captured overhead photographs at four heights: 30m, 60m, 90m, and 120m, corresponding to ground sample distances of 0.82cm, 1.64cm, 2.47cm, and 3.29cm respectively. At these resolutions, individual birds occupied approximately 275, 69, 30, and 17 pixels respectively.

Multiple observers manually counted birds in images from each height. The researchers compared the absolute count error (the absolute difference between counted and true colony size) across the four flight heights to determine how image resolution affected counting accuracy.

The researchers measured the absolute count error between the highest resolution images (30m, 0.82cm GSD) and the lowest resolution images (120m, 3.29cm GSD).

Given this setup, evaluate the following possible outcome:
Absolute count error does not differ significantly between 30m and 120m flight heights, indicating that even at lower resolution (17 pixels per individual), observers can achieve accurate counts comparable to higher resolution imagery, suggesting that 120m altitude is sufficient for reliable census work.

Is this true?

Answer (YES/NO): YES